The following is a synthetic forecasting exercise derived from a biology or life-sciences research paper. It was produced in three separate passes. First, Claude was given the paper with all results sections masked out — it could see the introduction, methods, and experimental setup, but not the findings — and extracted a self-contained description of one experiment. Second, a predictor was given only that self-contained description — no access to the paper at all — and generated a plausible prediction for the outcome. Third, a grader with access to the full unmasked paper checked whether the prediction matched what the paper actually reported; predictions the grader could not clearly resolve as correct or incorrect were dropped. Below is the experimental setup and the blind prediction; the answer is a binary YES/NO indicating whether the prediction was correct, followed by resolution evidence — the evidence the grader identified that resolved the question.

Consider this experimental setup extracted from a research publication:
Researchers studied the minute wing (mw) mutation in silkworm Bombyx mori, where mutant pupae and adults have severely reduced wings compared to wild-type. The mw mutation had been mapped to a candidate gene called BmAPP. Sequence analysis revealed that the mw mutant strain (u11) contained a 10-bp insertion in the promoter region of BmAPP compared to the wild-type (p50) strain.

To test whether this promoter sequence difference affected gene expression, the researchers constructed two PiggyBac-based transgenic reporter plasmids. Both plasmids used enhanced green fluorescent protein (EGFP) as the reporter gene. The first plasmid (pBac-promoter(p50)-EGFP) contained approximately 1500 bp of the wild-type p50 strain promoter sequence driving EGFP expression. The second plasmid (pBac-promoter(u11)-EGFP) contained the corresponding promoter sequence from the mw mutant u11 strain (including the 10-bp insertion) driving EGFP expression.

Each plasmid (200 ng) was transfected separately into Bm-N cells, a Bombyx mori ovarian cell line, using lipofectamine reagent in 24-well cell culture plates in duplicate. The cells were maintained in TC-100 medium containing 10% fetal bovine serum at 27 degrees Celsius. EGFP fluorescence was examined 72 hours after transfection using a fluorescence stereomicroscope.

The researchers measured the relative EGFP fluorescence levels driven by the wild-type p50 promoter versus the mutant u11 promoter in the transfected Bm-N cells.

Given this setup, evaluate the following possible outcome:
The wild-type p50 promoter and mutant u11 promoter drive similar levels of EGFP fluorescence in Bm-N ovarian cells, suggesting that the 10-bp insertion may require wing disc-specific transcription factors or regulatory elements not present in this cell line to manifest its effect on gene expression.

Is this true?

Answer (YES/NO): NO